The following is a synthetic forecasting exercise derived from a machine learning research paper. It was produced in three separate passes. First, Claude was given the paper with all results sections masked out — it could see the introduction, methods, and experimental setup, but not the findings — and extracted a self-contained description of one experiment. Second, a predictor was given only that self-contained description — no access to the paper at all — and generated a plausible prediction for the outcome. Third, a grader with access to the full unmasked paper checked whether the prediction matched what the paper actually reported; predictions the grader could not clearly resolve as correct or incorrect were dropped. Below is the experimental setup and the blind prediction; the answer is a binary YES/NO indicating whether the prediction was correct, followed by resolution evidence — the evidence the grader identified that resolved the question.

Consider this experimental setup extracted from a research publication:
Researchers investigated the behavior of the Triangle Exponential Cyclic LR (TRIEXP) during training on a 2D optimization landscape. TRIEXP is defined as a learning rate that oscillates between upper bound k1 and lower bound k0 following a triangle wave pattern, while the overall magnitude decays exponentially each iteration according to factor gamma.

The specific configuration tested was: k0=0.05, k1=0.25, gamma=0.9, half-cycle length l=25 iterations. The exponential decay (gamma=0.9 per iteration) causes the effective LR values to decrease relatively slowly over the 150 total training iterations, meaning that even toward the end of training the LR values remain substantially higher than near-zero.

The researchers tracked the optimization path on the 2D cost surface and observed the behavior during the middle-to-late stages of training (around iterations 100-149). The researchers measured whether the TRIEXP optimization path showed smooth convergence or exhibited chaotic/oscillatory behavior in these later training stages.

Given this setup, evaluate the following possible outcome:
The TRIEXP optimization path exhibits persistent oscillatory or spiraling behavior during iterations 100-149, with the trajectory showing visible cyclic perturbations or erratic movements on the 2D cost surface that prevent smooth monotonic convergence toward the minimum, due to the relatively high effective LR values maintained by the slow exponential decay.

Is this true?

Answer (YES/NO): YES